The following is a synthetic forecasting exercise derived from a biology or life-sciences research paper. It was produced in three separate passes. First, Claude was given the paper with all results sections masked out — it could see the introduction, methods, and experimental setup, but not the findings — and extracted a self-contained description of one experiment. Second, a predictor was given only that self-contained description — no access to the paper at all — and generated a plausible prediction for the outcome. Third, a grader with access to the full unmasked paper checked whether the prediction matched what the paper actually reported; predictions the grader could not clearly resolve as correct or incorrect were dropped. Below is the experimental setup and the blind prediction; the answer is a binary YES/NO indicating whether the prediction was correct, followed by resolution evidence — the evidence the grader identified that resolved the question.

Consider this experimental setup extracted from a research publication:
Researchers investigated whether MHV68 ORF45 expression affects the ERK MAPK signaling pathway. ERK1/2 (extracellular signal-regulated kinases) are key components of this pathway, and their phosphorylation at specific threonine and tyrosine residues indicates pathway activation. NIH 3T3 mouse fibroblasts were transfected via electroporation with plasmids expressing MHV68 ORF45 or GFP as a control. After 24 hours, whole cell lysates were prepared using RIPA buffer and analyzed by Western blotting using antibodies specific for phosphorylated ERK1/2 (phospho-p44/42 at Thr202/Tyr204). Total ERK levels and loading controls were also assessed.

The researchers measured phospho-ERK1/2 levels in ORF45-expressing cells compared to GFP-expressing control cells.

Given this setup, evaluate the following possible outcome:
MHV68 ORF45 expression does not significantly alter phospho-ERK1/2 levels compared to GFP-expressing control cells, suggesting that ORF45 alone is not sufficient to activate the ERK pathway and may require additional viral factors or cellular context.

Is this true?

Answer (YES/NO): NO